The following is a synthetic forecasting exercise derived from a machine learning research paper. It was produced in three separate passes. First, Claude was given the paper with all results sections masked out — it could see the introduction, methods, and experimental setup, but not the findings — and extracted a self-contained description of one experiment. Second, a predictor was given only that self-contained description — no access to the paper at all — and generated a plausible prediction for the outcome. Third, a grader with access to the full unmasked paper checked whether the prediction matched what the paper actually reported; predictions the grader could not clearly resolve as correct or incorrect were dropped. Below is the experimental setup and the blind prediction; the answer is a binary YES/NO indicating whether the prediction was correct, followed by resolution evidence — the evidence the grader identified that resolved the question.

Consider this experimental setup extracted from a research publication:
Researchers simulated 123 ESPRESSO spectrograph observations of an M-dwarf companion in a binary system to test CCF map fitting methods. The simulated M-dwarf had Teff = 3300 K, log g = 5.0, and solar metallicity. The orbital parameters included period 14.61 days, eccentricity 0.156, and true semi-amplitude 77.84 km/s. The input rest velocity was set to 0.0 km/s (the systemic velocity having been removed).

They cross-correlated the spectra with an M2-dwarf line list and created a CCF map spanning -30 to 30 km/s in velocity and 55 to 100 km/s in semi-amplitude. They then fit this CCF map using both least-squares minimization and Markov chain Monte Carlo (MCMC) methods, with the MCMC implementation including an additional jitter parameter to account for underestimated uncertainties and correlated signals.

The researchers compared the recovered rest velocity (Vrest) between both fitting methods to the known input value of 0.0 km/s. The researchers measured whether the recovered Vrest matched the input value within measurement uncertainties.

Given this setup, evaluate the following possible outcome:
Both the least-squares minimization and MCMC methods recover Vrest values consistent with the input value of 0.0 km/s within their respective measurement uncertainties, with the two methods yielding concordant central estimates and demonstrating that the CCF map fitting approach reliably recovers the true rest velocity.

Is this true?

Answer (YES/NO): NO